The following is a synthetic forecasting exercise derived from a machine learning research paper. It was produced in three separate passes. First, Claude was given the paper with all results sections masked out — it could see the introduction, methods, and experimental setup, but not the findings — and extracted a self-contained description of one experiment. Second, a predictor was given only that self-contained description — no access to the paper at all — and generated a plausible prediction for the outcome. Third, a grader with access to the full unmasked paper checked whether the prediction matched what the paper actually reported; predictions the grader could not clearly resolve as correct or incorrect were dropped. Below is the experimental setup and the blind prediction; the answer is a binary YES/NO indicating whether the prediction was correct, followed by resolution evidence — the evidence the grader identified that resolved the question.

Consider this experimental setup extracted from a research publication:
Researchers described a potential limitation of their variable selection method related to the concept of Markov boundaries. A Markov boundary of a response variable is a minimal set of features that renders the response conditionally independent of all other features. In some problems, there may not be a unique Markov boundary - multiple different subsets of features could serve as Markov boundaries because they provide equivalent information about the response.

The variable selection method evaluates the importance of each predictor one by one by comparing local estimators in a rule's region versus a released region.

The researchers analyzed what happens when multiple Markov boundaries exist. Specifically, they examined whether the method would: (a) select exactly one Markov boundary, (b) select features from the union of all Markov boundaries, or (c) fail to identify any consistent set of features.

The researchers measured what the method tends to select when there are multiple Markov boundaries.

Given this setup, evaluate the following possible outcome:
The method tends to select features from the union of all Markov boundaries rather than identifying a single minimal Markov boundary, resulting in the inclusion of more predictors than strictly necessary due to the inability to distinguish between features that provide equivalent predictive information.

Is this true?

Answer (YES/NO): YES